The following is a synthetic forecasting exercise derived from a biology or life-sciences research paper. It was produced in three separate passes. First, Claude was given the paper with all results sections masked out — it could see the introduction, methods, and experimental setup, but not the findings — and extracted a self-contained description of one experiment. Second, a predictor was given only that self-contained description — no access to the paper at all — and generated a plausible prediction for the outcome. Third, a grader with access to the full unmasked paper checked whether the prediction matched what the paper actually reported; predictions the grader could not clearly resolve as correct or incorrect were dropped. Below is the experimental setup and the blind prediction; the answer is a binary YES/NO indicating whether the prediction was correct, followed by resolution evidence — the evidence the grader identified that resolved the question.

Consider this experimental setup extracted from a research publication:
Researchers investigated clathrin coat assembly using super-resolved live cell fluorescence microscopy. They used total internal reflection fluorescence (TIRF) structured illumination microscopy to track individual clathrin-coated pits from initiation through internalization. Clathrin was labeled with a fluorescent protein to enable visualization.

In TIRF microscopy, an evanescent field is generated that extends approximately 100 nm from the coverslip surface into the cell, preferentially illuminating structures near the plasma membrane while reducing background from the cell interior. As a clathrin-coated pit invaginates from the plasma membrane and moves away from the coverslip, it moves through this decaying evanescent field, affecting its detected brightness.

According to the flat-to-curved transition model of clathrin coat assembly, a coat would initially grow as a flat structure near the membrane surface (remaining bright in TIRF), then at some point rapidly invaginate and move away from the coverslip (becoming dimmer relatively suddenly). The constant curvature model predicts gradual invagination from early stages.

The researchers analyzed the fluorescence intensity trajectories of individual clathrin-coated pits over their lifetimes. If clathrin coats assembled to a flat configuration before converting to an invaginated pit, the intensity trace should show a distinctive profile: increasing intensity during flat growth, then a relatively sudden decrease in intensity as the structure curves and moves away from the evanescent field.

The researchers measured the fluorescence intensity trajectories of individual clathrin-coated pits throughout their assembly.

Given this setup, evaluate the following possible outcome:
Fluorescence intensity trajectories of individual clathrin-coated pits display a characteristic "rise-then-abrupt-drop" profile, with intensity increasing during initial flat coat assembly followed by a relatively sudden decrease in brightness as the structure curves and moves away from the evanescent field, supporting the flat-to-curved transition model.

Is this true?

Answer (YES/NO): NO